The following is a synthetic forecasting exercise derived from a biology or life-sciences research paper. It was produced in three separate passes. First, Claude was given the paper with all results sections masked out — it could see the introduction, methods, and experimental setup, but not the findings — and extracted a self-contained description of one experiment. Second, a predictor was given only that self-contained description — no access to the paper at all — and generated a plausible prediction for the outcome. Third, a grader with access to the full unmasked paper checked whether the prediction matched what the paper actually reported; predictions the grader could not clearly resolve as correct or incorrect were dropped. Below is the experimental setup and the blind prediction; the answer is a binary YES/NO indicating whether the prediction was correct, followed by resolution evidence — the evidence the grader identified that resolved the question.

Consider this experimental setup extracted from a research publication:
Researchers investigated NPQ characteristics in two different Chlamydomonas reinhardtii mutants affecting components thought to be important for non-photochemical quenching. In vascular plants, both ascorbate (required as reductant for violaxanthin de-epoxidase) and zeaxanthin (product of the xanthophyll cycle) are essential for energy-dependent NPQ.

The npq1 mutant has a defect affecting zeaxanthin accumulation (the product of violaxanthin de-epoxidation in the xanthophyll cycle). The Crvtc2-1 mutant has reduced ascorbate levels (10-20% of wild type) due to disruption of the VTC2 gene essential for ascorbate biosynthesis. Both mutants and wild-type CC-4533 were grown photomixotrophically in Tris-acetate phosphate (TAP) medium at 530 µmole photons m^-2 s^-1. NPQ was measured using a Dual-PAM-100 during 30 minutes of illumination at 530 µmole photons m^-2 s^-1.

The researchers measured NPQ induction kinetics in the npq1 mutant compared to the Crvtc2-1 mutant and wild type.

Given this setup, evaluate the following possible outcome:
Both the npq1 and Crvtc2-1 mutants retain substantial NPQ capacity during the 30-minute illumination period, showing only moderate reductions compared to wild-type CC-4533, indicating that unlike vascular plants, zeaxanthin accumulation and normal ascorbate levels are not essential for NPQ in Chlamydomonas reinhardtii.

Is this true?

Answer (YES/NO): NO